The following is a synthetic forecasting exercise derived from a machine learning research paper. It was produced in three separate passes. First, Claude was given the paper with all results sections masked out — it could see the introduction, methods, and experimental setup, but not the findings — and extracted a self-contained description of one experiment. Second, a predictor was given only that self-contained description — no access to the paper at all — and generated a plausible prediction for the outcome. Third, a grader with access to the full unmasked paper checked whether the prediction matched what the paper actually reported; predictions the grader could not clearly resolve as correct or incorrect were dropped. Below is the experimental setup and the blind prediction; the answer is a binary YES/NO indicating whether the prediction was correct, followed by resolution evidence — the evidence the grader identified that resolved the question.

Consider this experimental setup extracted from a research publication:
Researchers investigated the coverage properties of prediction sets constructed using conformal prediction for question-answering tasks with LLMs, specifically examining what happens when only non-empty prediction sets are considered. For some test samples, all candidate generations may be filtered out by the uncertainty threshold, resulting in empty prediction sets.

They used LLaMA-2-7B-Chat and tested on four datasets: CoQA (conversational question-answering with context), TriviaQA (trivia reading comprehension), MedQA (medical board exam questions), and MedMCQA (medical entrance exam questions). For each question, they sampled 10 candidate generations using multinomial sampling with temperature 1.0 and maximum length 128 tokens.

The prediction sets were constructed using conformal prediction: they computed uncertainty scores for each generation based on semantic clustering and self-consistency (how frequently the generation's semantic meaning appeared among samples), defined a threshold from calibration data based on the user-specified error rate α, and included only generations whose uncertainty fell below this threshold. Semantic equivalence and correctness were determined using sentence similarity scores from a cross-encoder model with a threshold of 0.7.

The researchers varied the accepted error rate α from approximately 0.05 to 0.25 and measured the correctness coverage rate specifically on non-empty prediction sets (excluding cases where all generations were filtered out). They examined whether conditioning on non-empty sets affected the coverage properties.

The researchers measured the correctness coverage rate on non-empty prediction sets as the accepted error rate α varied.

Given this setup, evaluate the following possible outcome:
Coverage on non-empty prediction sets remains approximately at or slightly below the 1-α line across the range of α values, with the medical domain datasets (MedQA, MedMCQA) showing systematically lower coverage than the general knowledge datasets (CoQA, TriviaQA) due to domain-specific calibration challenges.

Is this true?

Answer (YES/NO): NO